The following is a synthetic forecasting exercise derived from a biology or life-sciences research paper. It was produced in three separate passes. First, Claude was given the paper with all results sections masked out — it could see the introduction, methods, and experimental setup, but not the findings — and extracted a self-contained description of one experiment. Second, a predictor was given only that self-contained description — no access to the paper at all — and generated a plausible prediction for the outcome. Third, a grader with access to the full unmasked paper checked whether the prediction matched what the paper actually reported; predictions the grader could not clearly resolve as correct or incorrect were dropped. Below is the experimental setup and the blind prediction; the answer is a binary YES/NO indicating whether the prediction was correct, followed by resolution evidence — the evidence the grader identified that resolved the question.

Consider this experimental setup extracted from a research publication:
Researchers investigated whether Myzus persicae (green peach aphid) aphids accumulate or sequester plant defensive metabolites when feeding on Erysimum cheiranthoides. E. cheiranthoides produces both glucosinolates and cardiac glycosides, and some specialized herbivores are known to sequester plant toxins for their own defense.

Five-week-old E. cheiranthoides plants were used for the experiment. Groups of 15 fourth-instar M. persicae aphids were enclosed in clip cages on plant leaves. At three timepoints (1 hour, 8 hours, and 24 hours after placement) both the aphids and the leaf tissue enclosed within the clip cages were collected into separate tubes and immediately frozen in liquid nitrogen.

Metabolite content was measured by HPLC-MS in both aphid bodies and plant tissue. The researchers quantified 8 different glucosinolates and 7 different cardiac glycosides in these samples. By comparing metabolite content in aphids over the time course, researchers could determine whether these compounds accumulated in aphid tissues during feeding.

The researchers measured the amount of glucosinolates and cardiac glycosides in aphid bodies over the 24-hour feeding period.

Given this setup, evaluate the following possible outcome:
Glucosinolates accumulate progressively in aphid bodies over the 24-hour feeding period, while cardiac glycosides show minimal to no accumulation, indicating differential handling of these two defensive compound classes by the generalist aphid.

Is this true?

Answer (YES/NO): NO